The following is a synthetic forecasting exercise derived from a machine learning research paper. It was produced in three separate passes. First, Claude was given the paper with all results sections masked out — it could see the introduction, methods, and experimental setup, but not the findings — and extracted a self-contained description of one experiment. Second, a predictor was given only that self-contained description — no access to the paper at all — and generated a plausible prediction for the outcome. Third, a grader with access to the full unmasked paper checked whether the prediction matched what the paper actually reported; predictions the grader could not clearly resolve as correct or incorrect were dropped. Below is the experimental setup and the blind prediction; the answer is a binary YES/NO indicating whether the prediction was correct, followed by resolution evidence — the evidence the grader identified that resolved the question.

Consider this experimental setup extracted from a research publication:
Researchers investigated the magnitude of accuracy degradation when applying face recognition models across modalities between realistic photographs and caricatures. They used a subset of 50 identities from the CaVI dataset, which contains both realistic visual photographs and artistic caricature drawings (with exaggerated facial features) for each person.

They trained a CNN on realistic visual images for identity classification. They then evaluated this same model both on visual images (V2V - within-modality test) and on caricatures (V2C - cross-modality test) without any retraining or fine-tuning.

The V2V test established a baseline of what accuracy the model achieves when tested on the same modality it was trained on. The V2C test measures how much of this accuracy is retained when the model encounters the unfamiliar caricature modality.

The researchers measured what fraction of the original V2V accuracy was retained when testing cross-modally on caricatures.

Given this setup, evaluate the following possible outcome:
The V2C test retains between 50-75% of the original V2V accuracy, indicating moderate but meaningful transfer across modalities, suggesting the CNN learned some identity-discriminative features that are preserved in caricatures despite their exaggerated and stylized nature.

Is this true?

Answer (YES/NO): YES